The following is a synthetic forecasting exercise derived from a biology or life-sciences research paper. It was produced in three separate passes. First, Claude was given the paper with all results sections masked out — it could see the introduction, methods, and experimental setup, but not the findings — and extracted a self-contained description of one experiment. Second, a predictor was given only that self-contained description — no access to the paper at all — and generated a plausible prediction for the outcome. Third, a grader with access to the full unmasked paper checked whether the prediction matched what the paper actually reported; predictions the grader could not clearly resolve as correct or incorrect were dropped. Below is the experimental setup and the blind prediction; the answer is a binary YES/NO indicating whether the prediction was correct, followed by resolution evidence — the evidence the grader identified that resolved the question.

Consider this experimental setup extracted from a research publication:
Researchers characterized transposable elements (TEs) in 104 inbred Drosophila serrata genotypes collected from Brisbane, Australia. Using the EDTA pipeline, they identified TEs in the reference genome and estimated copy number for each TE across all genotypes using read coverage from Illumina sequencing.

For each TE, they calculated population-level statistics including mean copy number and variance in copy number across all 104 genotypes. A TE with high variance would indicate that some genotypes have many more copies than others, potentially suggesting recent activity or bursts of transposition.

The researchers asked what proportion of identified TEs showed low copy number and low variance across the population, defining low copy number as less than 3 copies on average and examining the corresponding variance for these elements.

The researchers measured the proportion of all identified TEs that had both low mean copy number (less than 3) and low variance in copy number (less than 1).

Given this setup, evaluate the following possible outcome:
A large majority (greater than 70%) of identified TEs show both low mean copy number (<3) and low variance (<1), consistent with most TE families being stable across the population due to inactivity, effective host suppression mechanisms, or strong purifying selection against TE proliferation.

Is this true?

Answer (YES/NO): NO